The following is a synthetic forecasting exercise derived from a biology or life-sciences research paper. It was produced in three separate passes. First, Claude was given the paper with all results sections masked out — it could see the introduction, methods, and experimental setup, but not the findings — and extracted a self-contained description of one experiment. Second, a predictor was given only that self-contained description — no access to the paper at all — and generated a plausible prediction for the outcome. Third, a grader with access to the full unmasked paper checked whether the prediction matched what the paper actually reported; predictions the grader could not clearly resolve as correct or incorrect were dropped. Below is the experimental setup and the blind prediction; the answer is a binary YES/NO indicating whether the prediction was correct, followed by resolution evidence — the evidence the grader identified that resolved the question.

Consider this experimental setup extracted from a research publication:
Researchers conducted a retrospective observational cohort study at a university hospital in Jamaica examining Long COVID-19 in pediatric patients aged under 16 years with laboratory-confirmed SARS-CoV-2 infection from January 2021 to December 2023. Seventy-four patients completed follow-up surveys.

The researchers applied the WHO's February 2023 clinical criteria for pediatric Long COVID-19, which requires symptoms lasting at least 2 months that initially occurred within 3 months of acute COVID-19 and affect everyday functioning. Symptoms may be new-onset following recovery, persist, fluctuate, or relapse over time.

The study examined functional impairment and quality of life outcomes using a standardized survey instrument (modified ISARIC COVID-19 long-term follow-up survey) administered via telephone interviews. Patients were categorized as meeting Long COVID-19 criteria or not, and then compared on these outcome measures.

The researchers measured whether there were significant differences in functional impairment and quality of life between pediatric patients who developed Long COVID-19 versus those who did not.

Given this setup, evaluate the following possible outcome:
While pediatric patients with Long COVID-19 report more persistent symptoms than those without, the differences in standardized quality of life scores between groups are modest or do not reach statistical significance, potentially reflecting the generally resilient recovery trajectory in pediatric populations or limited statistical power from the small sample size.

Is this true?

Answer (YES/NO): YES